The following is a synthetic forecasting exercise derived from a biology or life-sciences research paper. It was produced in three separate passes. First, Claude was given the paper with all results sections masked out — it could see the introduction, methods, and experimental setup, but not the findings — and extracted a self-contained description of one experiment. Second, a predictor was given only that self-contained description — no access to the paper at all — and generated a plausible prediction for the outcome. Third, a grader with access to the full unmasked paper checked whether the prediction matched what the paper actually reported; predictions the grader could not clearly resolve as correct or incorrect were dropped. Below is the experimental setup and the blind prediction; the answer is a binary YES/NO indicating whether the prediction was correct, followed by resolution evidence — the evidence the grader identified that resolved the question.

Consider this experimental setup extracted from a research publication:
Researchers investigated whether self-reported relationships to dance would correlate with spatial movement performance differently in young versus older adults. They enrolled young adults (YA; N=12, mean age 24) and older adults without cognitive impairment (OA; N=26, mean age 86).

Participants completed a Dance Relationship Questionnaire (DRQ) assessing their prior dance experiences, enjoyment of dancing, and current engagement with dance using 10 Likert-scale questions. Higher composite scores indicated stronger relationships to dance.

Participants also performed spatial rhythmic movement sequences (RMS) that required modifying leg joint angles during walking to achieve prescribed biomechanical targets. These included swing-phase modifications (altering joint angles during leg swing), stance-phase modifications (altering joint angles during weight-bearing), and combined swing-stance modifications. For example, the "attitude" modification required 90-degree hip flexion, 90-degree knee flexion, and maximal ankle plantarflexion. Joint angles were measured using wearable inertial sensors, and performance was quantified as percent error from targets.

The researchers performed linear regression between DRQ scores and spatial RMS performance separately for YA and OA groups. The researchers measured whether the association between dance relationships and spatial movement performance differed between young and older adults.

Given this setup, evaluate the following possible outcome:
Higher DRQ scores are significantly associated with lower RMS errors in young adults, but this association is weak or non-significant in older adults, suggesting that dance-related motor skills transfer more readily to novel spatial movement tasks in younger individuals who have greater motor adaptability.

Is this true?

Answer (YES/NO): NO